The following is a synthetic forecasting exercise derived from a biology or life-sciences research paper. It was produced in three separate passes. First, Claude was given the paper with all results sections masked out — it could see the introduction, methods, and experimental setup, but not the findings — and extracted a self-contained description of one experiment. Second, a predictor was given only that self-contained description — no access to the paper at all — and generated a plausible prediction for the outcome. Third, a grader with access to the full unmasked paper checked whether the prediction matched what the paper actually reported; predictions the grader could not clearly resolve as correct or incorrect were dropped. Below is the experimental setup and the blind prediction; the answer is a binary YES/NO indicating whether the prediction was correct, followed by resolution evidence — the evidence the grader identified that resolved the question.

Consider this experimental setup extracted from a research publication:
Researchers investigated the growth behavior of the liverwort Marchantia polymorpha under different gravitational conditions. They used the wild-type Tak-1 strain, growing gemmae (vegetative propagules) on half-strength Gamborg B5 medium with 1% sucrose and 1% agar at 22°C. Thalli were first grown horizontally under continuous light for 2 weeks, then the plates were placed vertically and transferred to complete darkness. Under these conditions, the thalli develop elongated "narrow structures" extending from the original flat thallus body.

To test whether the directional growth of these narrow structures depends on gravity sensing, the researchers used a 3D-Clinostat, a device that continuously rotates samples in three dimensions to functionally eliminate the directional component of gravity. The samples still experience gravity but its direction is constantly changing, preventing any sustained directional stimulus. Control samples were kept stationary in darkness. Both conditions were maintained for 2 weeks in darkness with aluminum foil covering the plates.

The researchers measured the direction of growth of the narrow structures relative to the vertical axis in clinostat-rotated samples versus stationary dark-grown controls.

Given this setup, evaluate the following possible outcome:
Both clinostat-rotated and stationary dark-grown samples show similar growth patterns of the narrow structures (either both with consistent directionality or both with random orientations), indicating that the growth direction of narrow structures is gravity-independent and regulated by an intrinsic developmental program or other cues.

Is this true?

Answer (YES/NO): NO